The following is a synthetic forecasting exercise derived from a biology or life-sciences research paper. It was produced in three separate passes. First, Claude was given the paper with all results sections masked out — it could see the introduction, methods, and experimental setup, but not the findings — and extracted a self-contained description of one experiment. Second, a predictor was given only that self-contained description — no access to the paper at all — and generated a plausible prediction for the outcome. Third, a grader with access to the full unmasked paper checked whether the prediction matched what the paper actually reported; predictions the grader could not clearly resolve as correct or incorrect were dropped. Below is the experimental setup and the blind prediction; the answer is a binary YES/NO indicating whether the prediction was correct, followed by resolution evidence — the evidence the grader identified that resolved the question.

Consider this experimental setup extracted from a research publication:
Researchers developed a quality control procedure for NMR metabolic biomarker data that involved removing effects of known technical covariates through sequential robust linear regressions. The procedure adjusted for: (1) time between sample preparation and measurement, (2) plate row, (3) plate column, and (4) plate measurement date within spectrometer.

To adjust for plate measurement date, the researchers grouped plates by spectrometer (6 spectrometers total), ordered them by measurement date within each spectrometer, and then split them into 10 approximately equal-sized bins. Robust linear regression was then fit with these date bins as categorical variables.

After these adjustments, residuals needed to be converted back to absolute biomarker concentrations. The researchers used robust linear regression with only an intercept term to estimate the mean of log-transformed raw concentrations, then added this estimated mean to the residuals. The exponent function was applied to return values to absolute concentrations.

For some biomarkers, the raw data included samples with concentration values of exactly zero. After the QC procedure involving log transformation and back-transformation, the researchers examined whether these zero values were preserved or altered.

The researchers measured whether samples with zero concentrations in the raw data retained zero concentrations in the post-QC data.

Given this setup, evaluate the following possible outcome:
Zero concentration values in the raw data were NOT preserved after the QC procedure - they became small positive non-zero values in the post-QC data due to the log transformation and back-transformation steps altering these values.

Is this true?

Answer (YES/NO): YES